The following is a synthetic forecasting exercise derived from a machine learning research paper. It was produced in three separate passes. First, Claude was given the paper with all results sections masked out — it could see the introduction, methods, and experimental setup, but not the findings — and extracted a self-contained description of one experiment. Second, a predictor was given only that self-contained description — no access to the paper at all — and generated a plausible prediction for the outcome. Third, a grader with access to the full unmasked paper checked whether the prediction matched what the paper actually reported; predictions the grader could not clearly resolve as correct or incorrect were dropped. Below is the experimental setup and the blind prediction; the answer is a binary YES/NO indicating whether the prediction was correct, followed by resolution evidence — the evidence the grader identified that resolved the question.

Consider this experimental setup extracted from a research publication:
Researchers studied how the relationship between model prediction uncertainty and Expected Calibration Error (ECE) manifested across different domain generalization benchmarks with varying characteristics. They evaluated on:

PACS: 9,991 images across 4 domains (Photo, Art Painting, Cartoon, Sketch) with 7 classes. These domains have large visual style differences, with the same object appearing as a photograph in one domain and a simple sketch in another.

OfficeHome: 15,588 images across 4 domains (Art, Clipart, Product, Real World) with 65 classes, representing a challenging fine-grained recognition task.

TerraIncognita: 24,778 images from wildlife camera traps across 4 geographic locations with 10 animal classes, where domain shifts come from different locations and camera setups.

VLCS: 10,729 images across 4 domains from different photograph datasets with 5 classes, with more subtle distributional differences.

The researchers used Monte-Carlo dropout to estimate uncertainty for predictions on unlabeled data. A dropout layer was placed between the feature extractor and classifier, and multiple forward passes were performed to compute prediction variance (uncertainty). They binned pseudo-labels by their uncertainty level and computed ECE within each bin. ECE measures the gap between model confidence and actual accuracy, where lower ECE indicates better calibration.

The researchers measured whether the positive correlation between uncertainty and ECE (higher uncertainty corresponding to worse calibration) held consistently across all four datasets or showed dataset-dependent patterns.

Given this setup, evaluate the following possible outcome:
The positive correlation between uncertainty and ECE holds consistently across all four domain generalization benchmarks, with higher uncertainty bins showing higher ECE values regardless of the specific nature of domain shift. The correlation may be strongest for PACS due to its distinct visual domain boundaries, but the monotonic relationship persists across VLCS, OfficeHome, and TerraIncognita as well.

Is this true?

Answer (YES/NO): YES